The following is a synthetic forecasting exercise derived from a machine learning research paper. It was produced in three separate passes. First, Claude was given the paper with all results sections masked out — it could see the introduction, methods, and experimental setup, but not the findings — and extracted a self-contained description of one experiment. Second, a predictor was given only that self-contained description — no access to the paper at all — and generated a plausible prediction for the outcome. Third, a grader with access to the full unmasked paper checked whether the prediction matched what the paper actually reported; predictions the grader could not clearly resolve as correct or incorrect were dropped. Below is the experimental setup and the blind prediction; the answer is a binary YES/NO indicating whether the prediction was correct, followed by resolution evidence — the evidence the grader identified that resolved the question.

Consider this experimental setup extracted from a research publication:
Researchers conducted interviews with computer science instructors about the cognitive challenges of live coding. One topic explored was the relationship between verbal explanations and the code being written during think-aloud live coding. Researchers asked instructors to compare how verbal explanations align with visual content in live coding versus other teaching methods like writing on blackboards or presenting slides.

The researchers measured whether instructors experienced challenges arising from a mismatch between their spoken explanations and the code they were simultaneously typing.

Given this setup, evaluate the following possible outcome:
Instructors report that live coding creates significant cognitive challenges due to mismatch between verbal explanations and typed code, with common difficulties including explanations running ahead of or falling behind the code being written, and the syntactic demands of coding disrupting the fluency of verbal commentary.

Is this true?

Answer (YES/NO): NO